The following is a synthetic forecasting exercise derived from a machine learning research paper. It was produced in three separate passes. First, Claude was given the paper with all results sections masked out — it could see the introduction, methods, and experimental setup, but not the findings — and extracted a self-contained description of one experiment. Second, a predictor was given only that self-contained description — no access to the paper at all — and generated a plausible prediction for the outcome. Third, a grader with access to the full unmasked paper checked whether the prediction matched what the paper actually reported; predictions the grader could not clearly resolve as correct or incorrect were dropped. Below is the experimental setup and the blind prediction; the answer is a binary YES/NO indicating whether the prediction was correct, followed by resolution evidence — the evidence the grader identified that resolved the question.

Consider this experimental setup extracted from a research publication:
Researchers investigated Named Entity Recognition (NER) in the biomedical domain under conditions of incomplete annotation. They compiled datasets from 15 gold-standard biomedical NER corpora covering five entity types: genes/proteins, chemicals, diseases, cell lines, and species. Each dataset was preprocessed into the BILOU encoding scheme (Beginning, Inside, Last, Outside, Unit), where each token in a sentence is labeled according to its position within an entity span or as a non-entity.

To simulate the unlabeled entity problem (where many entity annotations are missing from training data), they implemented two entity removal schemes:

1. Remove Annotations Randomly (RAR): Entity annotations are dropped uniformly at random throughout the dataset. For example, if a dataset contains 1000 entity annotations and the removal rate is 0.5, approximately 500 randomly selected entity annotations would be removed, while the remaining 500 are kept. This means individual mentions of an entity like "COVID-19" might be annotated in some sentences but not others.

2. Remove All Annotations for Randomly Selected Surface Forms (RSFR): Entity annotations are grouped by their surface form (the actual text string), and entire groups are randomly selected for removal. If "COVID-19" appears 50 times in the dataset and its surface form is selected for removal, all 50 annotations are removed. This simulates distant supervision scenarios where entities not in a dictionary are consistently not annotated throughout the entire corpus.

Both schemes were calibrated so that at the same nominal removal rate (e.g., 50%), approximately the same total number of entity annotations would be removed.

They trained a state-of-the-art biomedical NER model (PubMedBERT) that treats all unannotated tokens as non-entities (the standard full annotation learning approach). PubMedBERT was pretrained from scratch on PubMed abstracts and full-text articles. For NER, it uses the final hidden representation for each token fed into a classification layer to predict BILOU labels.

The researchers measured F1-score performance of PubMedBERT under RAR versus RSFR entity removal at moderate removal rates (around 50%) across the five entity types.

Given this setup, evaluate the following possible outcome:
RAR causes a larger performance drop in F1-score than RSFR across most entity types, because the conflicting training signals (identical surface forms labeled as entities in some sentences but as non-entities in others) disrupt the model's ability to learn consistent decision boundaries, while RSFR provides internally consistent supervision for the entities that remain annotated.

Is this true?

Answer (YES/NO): NO